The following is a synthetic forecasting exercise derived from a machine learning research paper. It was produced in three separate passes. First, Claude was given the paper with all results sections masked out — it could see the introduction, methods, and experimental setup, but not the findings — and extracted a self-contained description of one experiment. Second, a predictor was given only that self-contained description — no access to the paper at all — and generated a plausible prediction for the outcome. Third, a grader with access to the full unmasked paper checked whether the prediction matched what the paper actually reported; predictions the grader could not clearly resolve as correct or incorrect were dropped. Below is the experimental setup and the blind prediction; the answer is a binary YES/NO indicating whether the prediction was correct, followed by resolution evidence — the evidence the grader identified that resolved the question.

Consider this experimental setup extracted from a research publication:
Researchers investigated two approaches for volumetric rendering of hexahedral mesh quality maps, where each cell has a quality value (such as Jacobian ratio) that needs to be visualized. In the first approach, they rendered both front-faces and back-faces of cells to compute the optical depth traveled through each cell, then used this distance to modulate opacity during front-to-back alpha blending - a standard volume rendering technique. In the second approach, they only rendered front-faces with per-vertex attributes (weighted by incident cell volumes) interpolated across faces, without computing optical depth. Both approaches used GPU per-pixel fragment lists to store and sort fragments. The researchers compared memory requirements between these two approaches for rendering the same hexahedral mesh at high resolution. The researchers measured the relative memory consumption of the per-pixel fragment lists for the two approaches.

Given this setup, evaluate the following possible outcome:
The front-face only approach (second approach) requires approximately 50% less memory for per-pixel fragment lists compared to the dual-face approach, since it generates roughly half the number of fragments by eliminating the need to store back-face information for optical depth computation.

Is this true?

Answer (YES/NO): YES